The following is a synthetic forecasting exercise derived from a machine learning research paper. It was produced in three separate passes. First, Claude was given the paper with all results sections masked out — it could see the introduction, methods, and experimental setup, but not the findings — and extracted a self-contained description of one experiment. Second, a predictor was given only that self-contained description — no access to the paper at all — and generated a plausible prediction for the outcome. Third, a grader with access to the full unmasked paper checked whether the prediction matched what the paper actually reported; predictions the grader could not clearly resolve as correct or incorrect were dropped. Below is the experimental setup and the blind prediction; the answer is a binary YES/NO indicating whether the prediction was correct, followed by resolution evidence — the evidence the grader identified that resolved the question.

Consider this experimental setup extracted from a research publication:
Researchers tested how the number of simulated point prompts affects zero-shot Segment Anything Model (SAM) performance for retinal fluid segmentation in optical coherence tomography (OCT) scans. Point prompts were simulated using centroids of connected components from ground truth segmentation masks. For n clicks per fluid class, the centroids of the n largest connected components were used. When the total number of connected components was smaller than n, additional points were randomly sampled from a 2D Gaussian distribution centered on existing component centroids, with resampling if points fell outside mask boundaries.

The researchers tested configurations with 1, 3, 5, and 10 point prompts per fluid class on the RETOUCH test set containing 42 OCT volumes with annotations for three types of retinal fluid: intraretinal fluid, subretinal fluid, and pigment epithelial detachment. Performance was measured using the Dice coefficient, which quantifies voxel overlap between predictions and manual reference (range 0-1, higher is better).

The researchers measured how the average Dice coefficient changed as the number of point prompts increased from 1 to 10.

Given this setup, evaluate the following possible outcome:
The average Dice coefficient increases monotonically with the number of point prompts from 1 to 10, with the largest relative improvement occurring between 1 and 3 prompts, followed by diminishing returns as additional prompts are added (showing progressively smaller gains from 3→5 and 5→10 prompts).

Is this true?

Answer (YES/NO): NO